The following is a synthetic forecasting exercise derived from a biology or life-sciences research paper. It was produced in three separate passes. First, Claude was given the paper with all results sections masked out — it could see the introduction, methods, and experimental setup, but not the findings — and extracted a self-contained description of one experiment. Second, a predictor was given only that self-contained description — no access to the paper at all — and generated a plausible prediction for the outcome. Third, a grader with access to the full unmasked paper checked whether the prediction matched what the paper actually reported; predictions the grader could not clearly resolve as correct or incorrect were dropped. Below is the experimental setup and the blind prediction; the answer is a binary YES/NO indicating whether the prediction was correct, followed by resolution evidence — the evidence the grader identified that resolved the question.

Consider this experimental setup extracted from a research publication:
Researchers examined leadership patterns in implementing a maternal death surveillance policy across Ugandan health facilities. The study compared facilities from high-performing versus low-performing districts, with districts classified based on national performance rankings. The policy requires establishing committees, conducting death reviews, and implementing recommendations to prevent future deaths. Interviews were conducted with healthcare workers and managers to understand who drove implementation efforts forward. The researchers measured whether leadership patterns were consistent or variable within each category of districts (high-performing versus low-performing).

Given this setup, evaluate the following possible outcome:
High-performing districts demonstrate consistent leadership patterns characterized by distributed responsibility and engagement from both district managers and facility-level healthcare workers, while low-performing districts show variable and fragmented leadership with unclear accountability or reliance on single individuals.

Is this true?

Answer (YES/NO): YES